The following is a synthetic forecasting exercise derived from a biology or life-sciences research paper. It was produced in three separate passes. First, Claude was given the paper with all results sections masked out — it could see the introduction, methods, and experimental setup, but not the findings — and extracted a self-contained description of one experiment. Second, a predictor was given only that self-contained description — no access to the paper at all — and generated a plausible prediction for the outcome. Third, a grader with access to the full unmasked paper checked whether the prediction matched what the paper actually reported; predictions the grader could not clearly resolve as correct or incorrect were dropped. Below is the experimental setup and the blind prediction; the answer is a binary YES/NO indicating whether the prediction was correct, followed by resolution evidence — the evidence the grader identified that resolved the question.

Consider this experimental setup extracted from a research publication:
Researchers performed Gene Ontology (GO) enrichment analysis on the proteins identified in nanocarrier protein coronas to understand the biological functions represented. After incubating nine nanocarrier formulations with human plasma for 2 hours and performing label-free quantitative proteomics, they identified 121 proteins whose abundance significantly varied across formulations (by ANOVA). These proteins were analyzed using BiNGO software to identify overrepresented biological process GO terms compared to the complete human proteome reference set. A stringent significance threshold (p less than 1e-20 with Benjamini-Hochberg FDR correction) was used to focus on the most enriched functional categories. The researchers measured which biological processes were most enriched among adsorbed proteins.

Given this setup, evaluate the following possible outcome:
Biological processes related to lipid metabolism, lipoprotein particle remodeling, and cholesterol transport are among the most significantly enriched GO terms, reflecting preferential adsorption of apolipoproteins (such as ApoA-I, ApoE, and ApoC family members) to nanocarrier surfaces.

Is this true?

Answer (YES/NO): NO